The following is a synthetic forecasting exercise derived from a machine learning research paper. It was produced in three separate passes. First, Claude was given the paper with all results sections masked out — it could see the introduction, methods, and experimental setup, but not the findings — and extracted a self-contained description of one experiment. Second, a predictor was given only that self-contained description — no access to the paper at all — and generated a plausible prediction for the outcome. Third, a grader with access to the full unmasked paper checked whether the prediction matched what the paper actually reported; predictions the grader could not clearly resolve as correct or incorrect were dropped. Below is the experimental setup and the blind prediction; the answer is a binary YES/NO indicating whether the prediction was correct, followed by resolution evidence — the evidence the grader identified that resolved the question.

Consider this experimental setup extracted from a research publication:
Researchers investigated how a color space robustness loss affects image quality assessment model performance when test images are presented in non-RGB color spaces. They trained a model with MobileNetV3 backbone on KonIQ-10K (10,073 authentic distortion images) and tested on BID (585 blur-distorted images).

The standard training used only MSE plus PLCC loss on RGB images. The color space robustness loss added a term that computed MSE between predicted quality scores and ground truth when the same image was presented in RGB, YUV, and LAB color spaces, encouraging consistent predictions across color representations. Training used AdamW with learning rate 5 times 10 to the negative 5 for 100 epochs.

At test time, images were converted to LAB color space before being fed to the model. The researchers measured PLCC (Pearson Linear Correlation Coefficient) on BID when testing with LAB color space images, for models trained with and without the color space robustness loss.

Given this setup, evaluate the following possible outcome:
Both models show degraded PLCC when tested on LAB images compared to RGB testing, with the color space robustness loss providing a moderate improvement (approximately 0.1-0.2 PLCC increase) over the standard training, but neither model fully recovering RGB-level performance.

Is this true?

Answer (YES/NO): YES